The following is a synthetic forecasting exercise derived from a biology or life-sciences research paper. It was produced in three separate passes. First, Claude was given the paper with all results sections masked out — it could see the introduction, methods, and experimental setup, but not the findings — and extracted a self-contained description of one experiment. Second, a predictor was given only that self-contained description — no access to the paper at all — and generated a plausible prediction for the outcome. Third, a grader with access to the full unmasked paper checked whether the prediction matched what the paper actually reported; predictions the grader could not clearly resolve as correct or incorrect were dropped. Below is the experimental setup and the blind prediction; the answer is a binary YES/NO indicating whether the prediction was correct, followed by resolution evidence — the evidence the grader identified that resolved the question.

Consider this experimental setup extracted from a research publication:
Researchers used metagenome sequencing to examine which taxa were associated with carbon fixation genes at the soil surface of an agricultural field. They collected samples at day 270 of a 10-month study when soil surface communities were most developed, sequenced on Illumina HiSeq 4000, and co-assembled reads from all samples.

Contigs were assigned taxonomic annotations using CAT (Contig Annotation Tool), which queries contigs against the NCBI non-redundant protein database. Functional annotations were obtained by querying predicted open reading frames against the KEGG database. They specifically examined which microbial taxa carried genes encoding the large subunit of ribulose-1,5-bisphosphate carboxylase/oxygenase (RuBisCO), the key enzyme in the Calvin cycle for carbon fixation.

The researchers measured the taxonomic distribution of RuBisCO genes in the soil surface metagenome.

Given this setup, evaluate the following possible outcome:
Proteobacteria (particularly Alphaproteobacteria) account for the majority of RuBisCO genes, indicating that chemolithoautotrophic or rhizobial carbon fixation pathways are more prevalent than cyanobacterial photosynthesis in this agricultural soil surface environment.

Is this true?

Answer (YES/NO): NO